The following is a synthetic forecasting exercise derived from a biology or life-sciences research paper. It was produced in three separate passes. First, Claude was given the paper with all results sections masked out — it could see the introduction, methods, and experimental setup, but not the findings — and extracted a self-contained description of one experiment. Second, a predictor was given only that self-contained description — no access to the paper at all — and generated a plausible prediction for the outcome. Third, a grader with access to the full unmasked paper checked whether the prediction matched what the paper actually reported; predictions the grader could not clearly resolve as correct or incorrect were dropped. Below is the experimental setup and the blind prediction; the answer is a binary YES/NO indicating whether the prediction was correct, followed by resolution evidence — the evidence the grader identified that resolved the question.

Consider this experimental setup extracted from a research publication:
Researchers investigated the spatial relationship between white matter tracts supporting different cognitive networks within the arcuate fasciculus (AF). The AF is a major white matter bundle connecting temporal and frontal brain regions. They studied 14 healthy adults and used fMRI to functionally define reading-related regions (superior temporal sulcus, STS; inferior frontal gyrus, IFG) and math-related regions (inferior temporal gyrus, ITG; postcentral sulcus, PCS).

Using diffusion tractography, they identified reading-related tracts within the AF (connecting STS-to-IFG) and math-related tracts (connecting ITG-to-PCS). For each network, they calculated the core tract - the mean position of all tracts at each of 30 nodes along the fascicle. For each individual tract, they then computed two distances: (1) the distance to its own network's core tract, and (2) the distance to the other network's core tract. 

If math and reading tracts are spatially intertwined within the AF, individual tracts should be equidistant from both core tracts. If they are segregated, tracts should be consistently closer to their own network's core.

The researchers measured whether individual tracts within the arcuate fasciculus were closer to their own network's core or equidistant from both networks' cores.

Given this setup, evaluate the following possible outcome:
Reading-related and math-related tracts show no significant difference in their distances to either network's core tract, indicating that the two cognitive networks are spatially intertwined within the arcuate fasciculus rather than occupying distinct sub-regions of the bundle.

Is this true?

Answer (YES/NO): NO